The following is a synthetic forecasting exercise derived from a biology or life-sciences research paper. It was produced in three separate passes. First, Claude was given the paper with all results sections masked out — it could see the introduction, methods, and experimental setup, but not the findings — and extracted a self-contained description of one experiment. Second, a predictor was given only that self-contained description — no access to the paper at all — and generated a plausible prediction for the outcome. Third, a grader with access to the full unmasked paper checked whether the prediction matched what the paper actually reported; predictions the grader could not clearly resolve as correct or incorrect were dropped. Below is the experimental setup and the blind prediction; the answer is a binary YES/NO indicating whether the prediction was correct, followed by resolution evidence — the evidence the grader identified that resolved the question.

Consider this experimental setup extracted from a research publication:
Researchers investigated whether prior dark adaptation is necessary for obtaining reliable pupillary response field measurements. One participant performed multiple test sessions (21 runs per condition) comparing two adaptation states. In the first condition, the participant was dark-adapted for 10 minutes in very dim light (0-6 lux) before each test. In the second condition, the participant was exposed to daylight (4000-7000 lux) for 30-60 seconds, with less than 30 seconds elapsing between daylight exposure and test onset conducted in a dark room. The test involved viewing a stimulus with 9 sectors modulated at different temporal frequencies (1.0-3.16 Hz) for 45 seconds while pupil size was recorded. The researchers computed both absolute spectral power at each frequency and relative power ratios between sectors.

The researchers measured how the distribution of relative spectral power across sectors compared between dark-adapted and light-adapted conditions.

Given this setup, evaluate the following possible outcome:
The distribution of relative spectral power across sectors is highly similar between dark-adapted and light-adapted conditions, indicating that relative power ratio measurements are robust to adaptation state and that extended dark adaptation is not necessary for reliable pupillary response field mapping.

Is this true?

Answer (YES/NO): YES